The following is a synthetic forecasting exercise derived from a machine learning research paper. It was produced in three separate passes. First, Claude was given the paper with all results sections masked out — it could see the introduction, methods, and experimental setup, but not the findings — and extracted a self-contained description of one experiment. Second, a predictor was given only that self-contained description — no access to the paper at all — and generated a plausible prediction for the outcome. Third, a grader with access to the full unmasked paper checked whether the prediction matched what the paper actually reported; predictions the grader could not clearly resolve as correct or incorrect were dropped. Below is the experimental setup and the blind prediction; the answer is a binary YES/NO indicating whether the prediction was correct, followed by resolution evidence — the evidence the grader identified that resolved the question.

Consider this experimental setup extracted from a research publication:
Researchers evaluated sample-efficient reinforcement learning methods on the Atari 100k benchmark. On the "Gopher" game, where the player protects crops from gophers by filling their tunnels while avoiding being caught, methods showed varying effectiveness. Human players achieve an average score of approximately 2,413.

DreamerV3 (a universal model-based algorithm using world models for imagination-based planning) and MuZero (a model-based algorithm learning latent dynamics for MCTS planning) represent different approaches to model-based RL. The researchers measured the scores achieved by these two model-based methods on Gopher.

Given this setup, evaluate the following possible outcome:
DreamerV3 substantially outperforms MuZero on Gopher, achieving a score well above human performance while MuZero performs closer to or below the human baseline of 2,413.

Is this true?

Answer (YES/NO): YES